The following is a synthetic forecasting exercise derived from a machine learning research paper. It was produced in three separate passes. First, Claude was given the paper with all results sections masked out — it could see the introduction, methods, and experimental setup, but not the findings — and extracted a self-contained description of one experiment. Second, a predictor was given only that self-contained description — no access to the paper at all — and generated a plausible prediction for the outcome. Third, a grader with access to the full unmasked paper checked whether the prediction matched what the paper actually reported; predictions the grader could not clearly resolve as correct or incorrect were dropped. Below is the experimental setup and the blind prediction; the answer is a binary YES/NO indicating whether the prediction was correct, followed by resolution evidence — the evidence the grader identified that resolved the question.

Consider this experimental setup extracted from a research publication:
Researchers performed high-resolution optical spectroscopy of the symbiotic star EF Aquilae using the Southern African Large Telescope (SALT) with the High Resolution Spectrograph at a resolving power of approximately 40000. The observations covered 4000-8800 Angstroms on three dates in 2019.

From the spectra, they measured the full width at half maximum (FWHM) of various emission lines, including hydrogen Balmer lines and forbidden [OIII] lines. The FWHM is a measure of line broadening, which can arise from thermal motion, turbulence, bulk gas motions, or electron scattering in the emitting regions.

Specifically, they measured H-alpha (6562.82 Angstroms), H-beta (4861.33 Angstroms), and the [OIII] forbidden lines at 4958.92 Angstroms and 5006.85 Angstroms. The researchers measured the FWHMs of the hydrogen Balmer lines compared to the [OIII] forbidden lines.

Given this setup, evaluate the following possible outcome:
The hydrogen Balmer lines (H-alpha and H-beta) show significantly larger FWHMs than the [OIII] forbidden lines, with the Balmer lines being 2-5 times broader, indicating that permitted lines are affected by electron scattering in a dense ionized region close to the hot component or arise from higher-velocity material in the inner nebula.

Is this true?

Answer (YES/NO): YES